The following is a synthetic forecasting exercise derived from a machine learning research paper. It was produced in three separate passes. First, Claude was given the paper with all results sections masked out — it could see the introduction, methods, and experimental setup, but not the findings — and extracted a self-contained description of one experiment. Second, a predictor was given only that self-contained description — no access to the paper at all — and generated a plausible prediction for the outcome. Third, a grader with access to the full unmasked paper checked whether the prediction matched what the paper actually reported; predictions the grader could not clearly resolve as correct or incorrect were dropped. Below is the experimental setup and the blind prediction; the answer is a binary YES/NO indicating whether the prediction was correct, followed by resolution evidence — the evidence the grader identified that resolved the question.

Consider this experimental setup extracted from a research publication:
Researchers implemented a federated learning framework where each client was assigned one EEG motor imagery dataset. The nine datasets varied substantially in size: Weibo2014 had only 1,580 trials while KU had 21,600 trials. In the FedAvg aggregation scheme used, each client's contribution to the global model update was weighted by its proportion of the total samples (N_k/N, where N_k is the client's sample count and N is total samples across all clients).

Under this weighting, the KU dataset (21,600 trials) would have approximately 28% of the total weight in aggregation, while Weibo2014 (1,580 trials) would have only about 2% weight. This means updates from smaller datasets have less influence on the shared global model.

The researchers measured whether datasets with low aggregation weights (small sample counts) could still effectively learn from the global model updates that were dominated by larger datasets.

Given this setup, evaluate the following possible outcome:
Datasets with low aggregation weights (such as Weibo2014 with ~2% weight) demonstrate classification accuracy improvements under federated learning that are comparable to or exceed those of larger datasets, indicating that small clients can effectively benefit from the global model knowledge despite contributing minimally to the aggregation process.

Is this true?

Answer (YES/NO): YES